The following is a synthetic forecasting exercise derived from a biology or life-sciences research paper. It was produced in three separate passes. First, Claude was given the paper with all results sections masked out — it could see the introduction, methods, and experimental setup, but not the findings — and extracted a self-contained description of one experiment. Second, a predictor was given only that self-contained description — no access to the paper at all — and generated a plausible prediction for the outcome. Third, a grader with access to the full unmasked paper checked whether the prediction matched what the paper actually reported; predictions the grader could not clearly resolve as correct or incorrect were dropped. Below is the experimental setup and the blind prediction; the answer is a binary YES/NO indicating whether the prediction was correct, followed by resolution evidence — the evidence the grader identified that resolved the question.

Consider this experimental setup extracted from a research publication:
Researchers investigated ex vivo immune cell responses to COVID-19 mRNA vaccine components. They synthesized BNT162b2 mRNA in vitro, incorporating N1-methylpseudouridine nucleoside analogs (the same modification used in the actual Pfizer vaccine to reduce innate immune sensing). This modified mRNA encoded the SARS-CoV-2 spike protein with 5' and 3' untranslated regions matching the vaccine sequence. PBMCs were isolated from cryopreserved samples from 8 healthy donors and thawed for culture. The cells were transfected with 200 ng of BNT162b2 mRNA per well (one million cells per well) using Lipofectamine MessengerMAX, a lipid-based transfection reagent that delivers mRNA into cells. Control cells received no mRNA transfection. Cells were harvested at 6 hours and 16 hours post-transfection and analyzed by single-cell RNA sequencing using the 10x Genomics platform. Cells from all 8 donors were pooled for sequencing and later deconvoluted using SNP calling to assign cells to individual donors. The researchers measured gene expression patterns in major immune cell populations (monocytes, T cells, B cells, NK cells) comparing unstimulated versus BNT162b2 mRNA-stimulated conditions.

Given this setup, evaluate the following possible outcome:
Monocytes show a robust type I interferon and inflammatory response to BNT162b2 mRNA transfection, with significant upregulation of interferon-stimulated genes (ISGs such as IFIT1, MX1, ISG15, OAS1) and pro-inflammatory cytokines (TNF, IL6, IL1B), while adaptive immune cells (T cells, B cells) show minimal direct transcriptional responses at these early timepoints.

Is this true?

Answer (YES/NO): NO